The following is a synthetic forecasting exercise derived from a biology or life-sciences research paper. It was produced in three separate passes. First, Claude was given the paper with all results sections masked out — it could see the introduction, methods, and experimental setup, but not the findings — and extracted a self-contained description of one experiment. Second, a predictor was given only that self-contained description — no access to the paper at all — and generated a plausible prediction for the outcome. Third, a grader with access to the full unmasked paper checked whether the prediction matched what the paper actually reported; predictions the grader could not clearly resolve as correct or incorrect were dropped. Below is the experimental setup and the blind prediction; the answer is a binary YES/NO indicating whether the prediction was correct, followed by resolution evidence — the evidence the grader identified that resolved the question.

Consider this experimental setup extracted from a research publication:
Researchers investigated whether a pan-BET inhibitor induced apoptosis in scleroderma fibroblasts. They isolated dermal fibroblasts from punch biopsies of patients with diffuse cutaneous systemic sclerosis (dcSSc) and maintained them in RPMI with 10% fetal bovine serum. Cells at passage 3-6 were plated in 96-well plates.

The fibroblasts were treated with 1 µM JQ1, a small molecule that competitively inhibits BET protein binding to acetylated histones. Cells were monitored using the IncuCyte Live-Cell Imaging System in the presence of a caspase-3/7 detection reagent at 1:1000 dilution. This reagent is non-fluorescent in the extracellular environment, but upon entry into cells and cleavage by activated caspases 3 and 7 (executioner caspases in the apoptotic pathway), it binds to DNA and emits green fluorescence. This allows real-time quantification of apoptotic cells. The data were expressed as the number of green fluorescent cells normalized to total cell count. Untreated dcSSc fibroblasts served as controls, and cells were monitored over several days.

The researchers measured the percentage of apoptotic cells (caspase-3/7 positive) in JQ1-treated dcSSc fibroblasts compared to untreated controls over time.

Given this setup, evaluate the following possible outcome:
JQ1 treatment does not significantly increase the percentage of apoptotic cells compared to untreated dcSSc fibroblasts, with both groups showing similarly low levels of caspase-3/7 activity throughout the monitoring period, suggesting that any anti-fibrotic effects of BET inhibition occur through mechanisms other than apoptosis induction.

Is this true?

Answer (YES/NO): NO